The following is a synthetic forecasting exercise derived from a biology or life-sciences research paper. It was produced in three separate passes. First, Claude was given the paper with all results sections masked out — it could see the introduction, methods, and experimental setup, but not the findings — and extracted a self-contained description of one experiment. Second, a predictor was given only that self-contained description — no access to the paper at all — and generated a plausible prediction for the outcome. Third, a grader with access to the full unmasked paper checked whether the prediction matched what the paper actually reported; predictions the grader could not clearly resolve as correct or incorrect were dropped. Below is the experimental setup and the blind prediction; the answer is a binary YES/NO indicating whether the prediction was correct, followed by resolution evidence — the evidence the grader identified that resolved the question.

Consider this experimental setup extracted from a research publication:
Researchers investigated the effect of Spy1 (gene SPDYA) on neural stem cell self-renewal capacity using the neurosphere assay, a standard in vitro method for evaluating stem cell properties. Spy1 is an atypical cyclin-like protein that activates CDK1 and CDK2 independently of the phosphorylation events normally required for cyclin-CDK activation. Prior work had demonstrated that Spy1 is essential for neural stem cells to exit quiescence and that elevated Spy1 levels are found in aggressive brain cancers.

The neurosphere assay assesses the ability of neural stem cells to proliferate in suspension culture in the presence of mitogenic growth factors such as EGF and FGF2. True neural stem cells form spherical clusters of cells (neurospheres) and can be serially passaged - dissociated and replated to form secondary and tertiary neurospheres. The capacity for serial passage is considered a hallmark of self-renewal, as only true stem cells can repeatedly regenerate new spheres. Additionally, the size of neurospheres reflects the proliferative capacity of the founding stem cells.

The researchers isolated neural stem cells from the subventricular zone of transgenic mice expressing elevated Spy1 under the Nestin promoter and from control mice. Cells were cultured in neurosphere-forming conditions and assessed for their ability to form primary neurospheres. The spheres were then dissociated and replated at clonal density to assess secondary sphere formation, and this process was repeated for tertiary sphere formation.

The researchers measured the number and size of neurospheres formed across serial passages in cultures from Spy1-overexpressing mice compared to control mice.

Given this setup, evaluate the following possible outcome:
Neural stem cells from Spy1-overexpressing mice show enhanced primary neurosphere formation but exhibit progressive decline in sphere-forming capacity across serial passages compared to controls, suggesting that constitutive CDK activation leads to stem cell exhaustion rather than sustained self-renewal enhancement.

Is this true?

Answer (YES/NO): NO